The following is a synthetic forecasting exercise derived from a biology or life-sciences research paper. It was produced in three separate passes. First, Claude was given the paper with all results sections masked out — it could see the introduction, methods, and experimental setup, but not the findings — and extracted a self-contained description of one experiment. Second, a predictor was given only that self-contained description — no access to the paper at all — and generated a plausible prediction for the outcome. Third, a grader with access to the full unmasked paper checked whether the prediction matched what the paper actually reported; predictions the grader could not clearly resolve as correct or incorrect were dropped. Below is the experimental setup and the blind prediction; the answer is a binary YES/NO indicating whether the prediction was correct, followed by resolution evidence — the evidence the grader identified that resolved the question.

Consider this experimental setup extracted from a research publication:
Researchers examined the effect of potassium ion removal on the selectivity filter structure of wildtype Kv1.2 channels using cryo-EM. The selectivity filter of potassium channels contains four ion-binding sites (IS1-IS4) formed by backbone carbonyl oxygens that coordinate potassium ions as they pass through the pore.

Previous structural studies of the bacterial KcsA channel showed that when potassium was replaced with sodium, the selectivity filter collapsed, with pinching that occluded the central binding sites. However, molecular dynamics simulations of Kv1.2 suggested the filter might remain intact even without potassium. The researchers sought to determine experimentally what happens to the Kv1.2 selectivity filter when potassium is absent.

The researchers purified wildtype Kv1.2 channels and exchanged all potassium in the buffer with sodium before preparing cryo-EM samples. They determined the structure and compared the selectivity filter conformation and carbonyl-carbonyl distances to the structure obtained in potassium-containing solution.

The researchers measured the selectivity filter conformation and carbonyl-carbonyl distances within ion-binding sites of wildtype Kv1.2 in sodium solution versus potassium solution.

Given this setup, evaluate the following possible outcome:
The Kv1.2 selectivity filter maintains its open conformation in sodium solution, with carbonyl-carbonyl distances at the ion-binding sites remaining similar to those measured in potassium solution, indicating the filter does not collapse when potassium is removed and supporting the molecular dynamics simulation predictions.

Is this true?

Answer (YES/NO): NO